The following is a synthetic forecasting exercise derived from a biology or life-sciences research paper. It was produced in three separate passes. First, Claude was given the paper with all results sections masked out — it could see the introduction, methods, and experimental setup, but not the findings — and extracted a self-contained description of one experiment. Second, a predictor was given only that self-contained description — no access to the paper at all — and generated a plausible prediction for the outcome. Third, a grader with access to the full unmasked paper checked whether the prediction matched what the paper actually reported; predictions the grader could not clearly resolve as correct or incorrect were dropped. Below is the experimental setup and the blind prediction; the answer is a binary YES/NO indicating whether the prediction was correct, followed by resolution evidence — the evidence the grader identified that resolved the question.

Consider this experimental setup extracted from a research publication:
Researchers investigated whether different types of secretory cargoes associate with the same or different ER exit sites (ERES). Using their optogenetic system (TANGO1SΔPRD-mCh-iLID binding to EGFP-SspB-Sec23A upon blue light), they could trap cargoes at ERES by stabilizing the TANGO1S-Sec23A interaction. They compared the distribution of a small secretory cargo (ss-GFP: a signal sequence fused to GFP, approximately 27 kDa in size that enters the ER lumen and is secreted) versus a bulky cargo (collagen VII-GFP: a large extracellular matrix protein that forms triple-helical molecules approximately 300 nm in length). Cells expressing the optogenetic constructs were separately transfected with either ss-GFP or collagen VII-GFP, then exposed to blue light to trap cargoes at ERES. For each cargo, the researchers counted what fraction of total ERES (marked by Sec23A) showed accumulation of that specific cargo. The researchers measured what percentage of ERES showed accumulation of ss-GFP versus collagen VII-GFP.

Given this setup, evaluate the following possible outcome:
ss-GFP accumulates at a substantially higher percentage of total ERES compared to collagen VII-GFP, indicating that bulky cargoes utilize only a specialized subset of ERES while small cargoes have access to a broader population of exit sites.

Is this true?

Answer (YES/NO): YES